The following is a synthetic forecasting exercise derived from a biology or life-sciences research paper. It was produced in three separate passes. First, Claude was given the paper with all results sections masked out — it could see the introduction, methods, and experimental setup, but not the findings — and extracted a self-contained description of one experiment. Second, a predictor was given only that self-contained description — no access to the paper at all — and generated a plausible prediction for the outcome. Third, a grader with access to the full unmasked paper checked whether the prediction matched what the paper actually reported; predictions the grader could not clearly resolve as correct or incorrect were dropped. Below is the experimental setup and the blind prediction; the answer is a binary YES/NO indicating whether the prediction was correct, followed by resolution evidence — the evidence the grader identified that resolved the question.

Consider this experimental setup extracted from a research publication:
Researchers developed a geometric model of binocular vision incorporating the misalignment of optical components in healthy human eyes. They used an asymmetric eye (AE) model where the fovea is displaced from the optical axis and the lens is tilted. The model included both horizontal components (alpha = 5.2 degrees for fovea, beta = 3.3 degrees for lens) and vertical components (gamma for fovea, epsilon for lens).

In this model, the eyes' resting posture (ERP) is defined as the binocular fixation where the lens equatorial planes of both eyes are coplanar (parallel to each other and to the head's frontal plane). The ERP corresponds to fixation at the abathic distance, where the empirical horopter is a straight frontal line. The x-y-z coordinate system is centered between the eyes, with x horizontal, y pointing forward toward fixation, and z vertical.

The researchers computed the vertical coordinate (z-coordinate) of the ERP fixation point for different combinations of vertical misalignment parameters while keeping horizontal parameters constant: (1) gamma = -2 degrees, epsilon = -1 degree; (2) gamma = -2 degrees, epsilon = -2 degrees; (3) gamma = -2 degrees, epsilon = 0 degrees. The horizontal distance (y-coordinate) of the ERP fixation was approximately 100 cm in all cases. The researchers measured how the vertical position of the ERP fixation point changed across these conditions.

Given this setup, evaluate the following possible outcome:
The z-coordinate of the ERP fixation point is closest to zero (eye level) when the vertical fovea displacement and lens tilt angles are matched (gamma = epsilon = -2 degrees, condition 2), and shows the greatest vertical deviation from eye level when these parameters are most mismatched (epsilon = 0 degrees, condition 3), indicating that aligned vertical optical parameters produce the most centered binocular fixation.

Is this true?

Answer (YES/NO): YES